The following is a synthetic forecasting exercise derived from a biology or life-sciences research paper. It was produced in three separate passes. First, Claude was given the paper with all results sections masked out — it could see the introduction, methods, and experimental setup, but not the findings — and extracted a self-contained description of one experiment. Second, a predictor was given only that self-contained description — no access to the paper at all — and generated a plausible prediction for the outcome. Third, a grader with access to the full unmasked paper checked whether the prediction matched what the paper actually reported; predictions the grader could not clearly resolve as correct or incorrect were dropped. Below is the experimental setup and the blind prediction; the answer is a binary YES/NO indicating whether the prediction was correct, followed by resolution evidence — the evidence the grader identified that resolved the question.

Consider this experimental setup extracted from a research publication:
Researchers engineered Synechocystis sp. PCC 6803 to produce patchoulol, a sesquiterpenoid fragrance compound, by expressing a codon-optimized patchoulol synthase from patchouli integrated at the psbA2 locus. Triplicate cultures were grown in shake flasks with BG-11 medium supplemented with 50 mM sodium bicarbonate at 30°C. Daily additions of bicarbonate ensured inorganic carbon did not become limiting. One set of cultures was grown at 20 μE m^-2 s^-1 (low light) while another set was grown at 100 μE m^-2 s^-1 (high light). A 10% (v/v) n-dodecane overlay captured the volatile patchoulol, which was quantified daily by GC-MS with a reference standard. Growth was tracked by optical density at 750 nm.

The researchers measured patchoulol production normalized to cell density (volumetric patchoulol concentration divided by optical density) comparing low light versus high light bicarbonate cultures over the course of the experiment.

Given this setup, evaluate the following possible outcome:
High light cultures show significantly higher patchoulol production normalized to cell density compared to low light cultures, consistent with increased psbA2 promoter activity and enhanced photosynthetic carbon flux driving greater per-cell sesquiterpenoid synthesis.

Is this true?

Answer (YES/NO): NO